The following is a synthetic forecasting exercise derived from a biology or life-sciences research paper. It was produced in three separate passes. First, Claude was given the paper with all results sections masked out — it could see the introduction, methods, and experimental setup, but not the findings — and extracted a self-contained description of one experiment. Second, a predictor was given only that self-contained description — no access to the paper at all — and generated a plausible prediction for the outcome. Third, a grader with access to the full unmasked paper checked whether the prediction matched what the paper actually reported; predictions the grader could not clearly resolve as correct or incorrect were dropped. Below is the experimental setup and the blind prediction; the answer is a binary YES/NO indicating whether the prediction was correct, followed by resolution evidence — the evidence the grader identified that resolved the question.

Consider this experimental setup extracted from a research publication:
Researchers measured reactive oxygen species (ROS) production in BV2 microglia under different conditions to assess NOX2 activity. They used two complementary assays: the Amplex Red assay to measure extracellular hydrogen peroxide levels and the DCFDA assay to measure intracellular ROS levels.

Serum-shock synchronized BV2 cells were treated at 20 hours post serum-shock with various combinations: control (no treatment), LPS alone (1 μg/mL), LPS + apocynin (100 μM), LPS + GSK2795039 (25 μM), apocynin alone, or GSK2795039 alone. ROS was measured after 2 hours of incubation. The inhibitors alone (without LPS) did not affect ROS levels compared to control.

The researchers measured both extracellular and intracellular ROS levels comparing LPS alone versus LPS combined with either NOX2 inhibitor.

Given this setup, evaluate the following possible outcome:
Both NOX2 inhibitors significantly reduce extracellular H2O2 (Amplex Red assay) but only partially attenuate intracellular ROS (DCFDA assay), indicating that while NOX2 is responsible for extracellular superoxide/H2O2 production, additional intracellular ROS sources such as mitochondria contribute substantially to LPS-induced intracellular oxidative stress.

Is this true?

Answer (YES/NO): NO